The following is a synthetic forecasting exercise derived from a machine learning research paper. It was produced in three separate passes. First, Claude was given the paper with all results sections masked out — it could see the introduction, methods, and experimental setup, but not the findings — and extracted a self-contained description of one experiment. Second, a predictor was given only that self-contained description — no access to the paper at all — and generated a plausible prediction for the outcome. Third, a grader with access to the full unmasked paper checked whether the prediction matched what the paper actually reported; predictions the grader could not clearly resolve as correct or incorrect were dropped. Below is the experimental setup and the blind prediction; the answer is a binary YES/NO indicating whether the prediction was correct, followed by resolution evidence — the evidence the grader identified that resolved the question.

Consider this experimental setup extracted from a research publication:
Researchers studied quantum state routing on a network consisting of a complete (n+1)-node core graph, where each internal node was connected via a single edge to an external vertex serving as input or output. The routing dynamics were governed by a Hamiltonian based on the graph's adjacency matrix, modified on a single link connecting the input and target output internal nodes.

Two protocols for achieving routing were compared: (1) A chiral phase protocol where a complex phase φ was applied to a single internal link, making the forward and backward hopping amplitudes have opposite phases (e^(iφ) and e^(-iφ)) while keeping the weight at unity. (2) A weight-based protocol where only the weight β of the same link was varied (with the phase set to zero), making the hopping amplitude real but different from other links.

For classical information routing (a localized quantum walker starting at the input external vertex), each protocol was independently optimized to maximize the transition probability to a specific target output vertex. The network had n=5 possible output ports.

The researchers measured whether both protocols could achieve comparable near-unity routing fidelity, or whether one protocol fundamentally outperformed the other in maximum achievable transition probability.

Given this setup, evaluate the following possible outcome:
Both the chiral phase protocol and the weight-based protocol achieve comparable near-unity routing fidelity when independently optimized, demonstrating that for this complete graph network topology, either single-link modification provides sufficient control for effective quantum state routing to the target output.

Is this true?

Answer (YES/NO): NO